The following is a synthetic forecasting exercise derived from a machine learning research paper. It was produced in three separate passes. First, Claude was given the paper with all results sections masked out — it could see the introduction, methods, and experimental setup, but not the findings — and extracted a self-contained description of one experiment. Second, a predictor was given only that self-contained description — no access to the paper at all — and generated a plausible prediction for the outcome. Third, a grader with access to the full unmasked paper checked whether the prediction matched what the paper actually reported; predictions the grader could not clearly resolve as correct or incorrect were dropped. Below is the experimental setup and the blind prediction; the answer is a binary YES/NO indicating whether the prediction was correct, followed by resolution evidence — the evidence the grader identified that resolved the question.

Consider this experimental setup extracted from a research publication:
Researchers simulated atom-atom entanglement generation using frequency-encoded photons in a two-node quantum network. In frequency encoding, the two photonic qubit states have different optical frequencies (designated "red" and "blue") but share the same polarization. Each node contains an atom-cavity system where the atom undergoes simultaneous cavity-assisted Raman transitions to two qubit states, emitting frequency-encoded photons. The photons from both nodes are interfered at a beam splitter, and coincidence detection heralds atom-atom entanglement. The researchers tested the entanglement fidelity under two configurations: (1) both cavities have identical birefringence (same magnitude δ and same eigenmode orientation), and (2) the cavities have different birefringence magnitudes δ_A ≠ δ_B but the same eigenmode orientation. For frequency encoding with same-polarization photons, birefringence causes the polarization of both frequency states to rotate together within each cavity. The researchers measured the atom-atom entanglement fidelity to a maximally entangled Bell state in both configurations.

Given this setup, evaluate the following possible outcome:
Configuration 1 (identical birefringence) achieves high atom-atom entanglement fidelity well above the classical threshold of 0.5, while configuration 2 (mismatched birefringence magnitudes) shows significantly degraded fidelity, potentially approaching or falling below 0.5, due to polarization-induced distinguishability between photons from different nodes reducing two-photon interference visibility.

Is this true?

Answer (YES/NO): NO